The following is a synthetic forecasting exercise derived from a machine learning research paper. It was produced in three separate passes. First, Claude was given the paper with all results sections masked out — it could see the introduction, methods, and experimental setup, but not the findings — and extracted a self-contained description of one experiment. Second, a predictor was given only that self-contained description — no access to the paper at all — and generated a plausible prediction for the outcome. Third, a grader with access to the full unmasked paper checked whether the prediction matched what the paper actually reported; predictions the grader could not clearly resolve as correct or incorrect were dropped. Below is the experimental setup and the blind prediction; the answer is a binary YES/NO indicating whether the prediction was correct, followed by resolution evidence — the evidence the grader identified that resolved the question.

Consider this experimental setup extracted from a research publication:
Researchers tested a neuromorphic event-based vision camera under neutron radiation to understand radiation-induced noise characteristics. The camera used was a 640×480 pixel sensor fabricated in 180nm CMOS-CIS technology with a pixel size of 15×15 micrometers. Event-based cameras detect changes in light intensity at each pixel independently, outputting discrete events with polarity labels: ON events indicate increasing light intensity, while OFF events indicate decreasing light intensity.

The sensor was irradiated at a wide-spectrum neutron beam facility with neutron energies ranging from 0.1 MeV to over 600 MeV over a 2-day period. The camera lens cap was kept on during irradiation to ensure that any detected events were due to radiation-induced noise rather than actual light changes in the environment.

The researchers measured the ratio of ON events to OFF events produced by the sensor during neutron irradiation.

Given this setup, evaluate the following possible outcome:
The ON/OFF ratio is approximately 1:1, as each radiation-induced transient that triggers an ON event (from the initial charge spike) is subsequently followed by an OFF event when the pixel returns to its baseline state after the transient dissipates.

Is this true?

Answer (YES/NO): NO